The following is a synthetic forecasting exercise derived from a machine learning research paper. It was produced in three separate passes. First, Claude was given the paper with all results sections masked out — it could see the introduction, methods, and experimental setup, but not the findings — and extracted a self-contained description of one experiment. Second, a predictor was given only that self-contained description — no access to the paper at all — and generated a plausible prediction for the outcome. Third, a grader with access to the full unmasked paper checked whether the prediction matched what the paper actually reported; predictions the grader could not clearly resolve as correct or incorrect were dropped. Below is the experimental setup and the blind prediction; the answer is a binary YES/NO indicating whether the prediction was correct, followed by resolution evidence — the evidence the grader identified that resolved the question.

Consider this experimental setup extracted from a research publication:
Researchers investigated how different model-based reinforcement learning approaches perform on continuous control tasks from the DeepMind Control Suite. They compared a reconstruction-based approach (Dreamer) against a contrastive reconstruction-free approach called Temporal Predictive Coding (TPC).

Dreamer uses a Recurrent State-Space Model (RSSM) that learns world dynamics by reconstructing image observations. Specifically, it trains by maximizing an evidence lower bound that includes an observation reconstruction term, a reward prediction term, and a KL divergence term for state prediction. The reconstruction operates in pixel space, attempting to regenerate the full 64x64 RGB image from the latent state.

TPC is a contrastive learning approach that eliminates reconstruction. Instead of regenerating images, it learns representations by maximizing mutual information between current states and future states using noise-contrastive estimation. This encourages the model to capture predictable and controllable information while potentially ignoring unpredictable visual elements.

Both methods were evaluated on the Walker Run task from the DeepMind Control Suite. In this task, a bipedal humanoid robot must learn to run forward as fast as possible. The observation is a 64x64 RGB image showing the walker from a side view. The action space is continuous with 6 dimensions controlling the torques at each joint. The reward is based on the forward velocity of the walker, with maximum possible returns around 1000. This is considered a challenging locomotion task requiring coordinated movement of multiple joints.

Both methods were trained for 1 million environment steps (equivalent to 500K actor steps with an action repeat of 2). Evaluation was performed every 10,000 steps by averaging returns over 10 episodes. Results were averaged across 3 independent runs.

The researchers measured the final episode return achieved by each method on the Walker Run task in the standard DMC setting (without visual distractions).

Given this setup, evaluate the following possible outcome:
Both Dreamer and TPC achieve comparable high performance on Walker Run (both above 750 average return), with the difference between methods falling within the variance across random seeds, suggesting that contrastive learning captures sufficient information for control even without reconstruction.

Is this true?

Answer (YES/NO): NO